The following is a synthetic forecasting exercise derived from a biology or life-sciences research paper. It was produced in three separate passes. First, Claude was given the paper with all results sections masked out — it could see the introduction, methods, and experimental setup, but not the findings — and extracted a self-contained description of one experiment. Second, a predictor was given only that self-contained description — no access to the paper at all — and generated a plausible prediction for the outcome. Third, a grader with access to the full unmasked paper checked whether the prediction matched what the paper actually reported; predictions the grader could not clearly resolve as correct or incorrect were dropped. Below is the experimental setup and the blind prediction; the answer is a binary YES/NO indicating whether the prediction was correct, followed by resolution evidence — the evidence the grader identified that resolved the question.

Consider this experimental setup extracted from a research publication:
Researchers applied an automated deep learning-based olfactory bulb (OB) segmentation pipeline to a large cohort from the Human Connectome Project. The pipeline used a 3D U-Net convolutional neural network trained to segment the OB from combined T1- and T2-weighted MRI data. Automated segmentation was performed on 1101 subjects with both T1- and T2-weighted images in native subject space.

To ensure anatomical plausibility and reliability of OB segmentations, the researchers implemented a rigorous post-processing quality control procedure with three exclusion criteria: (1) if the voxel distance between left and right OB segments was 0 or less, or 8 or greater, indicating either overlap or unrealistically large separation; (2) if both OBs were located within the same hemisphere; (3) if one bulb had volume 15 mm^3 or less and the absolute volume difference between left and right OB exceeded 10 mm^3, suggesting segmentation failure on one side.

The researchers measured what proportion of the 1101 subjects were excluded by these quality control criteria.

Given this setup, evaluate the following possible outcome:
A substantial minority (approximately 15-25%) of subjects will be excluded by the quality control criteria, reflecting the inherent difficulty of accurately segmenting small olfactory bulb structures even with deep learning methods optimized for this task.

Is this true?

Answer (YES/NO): NO